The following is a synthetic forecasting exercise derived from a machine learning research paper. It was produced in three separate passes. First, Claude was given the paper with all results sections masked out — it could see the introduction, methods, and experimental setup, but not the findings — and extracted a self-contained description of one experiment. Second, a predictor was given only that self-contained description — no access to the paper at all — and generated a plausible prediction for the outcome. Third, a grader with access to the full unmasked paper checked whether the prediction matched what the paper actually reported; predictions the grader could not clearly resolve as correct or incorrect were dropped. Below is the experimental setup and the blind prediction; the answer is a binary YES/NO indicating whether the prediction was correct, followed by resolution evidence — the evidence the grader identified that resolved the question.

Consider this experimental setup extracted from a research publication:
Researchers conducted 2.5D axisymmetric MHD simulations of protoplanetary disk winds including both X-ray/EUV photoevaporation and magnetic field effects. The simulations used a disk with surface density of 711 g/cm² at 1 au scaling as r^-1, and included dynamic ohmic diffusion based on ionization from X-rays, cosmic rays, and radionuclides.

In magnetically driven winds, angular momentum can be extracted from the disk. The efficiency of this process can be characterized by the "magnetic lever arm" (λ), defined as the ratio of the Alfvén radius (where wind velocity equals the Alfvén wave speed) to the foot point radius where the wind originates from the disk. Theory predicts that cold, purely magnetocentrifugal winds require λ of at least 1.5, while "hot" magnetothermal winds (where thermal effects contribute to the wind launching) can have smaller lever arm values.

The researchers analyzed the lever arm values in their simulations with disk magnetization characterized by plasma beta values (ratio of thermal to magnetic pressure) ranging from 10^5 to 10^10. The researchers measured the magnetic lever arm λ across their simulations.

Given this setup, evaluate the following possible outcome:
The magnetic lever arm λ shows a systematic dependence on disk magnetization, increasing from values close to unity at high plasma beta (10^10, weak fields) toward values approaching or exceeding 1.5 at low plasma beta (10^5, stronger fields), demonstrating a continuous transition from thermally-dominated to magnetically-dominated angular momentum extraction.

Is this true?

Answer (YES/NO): NO